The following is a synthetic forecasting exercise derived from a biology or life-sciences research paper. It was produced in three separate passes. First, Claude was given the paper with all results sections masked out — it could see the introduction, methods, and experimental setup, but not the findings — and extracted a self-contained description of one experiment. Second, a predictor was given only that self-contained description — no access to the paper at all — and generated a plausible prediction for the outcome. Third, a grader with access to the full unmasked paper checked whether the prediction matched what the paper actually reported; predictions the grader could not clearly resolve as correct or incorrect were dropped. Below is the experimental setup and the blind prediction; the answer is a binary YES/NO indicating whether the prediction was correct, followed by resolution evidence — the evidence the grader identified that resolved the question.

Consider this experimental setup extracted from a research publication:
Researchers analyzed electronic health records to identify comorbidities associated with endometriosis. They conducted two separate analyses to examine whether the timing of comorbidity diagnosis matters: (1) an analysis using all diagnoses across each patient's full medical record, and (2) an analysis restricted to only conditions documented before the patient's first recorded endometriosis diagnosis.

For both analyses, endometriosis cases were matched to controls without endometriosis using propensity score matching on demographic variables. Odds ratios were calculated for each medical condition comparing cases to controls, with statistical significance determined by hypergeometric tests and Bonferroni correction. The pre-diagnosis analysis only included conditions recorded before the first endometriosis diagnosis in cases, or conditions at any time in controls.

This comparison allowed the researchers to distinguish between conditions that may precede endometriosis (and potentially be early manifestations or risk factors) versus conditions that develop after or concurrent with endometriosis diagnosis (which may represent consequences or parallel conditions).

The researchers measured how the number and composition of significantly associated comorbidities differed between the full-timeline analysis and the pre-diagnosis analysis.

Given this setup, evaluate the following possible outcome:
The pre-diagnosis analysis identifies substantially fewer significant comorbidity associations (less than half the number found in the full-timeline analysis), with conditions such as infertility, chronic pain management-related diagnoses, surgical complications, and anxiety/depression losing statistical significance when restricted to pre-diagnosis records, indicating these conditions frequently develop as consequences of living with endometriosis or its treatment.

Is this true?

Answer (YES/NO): NO